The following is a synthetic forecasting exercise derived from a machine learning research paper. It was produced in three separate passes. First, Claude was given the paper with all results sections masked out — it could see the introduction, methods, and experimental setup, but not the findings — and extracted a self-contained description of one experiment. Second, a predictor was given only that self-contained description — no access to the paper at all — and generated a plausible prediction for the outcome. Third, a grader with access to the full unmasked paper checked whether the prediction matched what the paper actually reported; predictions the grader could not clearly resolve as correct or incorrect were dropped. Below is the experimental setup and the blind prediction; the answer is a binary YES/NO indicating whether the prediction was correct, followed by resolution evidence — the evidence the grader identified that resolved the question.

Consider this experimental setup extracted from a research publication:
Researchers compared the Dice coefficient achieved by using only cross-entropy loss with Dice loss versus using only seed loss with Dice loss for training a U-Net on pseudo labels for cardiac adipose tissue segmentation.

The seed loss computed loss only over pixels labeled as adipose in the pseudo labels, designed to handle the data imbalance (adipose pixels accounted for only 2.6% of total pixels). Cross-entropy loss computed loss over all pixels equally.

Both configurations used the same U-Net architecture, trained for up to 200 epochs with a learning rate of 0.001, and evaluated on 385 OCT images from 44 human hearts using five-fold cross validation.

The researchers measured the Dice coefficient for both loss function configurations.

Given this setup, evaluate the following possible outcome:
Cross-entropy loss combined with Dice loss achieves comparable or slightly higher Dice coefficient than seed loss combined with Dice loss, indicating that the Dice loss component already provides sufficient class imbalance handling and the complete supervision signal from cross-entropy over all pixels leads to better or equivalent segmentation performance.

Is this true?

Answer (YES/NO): NO